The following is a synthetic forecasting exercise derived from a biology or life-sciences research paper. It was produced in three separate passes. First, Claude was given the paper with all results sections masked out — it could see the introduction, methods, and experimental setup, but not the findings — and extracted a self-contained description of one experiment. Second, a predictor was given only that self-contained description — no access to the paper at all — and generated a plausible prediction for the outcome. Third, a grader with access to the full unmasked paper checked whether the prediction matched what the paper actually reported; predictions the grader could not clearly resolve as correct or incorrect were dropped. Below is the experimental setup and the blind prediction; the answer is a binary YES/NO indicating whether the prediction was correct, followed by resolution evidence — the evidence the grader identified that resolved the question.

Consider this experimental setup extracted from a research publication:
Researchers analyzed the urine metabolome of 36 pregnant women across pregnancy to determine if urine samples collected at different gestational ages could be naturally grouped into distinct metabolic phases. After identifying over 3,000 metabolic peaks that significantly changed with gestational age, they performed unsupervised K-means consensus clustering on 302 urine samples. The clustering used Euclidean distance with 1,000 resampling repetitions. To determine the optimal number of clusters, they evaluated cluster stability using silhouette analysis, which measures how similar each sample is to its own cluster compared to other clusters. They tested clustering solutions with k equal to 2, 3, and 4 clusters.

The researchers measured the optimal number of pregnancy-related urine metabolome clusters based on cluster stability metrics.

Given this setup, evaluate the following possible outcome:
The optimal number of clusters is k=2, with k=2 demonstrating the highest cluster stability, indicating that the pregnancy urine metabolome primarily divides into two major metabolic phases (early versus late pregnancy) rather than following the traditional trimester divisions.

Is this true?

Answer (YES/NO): NO